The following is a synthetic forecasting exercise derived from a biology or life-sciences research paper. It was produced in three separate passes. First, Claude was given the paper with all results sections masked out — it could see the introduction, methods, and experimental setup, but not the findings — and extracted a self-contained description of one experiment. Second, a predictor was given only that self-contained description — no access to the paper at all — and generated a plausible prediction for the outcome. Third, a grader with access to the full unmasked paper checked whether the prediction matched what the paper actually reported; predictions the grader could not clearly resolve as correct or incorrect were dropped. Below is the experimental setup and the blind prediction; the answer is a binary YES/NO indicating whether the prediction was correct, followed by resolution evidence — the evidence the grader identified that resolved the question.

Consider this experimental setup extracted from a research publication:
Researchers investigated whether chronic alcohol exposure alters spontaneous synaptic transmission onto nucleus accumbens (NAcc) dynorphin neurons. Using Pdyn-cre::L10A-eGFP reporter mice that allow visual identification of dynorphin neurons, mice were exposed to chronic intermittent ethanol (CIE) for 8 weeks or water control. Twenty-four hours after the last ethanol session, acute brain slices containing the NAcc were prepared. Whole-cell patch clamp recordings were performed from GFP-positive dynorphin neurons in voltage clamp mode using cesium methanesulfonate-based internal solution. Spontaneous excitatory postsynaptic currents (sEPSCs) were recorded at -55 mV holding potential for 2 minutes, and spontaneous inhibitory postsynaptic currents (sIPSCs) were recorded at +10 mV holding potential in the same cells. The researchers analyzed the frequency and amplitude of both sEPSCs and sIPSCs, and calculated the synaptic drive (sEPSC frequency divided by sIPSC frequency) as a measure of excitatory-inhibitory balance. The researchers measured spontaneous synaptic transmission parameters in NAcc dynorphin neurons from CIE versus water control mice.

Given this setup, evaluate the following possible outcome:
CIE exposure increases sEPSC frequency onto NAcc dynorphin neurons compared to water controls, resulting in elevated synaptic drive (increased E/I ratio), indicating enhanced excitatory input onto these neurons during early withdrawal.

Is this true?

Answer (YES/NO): NO